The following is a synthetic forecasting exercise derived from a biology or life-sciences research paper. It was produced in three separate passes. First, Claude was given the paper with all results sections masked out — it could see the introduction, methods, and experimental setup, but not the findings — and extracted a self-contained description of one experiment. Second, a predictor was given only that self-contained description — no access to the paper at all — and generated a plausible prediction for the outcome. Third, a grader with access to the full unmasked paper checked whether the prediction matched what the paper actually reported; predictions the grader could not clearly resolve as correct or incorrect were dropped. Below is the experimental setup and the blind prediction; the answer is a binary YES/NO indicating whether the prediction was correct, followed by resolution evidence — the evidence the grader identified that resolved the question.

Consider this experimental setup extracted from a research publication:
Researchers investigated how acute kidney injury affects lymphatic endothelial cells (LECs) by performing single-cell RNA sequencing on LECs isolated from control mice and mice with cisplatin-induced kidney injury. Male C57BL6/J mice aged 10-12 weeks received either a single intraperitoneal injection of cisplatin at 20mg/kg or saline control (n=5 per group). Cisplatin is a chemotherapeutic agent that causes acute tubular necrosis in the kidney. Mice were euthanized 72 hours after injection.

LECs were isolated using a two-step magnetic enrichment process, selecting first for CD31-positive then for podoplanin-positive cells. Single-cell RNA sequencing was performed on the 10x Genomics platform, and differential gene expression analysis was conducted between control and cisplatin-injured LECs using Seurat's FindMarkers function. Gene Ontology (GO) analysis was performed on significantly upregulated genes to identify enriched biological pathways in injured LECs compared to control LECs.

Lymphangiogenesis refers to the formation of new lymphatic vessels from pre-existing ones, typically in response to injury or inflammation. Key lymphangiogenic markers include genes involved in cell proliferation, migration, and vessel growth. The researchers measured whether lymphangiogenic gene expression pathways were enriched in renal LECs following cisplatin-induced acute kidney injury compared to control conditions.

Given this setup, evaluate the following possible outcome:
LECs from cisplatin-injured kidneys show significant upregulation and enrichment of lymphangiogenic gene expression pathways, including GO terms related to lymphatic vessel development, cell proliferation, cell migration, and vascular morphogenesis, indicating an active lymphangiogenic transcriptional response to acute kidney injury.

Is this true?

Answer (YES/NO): YES